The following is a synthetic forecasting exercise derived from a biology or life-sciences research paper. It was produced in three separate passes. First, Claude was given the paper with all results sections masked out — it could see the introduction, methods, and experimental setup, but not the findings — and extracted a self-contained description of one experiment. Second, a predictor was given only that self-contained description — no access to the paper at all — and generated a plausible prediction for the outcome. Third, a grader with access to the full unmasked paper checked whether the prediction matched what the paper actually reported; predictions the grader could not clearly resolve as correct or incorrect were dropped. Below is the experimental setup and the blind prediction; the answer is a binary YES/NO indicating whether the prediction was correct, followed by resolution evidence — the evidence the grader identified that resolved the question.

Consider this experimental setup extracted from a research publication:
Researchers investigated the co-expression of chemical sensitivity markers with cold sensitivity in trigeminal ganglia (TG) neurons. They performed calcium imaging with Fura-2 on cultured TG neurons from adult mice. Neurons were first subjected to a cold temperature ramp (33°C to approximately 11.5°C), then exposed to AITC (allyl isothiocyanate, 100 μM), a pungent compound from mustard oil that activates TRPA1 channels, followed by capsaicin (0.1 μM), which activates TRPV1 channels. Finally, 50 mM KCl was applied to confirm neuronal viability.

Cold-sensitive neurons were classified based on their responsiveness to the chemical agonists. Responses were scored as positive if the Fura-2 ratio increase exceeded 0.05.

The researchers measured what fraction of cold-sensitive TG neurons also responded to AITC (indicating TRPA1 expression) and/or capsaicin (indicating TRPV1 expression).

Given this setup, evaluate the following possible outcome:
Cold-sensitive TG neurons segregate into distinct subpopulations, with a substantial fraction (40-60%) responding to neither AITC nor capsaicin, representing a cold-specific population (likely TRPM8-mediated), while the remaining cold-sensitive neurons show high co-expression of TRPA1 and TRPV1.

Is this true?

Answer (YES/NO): NO